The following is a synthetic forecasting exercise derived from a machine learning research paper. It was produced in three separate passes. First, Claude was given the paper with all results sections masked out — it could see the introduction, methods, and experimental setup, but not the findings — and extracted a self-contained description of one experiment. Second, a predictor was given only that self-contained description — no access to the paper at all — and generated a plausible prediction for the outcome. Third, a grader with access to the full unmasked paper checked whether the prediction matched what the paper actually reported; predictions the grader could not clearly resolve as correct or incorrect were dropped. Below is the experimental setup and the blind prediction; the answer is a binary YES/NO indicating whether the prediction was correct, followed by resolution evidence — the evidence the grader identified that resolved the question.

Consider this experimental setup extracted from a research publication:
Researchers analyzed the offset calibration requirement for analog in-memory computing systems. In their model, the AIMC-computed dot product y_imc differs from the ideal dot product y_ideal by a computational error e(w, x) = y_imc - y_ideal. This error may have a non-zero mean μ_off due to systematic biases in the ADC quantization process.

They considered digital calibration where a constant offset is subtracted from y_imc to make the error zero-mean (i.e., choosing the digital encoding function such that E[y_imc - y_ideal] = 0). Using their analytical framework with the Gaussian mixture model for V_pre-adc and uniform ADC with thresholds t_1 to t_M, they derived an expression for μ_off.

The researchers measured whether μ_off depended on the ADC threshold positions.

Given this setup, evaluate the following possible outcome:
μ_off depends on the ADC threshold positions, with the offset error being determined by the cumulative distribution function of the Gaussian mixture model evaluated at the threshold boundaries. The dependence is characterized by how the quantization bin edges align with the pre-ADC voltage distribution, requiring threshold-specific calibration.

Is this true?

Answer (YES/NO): NO